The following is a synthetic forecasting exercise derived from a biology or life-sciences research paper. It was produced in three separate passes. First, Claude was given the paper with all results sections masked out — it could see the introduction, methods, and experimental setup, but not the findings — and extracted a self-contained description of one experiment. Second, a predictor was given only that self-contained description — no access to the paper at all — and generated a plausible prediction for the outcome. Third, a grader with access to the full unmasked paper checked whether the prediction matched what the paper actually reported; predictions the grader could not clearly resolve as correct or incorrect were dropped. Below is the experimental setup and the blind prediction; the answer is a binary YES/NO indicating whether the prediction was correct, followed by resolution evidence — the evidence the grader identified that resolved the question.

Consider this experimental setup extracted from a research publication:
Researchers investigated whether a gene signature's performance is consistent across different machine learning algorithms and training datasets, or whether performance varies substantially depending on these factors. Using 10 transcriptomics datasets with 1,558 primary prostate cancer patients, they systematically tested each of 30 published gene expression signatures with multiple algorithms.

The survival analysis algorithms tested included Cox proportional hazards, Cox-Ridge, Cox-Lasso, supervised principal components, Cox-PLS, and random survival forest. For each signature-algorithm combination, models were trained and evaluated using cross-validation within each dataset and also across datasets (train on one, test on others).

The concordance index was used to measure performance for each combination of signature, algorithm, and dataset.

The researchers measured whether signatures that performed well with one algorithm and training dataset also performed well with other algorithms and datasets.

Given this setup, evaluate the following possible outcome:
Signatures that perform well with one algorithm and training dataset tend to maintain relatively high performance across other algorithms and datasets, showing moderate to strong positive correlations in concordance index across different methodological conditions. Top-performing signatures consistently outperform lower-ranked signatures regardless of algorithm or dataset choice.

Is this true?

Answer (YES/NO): YES